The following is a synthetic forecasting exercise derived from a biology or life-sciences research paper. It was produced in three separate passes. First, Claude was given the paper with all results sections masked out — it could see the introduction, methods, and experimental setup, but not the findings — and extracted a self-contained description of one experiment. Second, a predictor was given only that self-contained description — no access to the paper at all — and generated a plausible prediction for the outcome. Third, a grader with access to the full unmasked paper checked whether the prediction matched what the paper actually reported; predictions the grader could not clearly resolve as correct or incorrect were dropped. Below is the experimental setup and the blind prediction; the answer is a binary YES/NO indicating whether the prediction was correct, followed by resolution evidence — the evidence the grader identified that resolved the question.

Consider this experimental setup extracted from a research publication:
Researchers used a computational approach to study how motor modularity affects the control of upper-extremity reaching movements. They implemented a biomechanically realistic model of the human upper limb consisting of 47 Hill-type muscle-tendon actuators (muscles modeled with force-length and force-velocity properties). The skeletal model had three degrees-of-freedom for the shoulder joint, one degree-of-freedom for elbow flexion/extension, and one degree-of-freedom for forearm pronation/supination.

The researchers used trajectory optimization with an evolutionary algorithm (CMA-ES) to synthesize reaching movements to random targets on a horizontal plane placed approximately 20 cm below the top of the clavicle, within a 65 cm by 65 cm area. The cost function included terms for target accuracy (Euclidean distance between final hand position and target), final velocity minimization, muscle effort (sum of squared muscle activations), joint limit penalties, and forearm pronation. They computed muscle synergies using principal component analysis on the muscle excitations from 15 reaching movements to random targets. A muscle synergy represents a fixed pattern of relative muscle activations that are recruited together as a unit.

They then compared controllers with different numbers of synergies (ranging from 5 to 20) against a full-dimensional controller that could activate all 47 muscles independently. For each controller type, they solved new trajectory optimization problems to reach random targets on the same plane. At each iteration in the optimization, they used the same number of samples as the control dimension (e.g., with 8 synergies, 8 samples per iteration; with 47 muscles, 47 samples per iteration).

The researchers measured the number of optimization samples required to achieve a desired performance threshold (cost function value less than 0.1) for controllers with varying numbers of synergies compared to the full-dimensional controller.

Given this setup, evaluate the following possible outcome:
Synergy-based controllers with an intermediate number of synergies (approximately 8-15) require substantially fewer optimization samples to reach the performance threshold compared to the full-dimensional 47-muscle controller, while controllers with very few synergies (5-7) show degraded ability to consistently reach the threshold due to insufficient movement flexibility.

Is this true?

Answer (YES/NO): NO